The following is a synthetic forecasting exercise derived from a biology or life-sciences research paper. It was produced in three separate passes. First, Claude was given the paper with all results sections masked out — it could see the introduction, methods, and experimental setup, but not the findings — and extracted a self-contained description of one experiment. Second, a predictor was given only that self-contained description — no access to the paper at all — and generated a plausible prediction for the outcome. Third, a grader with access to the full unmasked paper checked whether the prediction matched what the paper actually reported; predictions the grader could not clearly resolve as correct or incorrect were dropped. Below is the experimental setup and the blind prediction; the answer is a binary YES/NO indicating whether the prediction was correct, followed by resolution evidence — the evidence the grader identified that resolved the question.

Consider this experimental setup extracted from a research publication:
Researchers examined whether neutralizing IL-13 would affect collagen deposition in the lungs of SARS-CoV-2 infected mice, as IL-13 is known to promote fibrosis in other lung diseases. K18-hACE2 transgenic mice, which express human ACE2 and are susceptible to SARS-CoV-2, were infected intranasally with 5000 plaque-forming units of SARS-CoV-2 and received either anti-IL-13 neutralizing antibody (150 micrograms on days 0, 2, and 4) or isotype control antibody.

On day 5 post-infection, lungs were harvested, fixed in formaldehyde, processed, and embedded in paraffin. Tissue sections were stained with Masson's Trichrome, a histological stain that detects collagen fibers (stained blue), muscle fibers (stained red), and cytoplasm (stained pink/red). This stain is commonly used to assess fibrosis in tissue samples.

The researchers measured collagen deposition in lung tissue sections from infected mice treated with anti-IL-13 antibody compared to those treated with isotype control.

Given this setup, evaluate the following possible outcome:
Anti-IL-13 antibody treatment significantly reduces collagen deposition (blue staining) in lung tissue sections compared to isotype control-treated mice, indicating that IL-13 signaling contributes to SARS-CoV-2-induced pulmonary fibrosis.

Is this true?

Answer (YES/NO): NO